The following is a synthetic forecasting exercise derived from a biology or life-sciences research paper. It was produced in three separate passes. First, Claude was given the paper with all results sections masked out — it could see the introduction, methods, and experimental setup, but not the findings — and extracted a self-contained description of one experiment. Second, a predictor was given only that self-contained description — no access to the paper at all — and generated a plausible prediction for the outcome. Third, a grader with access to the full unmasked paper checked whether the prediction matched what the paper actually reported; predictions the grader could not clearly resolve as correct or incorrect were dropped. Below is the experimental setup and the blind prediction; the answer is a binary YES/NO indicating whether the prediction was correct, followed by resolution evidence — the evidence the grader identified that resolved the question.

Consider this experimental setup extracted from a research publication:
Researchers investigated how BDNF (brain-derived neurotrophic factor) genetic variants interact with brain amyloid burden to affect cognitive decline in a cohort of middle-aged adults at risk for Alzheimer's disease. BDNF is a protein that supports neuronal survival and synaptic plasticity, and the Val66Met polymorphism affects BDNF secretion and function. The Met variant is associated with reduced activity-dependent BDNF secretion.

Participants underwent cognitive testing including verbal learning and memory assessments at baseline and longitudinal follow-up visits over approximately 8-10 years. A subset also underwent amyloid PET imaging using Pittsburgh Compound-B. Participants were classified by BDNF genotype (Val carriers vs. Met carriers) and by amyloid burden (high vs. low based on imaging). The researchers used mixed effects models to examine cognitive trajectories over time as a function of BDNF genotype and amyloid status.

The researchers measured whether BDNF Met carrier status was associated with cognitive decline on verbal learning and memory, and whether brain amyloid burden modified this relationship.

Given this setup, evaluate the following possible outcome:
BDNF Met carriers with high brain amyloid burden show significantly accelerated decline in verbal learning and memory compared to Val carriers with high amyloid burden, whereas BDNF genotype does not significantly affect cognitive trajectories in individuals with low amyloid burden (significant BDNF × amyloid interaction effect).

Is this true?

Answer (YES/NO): NO